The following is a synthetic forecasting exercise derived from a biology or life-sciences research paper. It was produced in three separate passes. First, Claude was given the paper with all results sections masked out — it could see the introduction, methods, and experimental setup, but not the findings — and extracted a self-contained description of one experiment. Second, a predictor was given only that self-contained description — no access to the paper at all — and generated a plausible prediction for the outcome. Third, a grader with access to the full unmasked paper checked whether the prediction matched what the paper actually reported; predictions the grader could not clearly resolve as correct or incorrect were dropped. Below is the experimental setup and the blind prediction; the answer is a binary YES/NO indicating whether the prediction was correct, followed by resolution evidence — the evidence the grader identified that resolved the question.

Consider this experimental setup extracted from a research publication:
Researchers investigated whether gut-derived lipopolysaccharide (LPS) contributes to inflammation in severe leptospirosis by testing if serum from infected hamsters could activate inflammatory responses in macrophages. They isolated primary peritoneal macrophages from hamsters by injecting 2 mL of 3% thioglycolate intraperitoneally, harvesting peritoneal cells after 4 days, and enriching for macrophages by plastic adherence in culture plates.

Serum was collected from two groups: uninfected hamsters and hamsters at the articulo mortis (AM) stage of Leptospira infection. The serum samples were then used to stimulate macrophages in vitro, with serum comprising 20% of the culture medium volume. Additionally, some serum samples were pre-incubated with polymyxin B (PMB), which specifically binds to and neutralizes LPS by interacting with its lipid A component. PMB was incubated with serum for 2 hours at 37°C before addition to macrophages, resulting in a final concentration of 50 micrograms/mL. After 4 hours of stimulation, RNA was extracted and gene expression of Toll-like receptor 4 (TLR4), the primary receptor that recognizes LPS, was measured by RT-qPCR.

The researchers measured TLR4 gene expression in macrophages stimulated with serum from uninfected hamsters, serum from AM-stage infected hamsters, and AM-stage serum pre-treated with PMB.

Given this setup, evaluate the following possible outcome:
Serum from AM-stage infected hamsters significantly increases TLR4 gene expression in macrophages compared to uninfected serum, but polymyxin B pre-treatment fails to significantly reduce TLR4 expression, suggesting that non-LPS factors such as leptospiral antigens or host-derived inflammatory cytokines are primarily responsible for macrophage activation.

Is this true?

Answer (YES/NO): NO